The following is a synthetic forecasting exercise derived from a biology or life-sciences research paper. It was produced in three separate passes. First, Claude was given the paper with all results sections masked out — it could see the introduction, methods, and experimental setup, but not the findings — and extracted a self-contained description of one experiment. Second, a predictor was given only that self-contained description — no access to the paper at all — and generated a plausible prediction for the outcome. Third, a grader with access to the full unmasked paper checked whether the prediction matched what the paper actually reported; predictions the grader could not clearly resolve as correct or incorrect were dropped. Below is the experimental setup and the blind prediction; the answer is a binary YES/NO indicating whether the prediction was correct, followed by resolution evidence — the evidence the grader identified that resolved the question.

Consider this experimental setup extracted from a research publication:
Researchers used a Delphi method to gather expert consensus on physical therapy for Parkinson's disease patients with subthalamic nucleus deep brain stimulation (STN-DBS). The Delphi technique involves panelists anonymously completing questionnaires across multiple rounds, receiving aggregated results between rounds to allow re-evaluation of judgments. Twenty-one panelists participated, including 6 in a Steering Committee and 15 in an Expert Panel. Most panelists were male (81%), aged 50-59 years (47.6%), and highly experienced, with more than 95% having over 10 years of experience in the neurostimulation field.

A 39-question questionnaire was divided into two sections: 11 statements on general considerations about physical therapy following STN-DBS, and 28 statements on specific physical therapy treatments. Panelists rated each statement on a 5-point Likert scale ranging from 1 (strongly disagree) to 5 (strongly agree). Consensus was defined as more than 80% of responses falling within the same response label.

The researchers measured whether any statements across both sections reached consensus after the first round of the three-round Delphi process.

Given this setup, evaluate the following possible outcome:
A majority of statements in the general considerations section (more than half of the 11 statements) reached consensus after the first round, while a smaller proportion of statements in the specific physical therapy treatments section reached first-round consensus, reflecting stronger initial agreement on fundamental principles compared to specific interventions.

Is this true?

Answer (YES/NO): NO